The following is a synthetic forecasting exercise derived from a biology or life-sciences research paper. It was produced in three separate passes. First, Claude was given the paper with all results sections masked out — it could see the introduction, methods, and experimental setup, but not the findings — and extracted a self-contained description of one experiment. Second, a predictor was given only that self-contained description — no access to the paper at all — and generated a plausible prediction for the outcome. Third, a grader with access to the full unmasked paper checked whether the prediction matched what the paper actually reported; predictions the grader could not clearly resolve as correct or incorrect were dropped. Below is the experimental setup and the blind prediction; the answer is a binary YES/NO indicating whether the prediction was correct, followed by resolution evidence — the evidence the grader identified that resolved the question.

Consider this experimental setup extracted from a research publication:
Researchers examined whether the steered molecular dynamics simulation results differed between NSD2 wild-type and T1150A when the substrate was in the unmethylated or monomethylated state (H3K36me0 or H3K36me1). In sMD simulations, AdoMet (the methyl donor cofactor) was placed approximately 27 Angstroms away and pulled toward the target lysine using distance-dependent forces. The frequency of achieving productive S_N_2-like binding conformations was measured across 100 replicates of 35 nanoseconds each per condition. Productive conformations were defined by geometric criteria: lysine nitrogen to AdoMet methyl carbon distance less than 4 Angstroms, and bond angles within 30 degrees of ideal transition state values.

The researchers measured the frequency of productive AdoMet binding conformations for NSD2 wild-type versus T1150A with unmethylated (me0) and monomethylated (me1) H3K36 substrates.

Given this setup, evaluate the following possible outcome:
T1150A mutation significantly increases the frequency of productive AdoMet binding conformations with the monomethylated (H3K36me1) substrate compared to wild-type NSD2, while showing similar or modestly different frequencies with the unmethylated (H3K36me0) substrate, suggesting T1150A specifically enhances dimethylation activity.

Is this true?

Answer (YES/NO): NO